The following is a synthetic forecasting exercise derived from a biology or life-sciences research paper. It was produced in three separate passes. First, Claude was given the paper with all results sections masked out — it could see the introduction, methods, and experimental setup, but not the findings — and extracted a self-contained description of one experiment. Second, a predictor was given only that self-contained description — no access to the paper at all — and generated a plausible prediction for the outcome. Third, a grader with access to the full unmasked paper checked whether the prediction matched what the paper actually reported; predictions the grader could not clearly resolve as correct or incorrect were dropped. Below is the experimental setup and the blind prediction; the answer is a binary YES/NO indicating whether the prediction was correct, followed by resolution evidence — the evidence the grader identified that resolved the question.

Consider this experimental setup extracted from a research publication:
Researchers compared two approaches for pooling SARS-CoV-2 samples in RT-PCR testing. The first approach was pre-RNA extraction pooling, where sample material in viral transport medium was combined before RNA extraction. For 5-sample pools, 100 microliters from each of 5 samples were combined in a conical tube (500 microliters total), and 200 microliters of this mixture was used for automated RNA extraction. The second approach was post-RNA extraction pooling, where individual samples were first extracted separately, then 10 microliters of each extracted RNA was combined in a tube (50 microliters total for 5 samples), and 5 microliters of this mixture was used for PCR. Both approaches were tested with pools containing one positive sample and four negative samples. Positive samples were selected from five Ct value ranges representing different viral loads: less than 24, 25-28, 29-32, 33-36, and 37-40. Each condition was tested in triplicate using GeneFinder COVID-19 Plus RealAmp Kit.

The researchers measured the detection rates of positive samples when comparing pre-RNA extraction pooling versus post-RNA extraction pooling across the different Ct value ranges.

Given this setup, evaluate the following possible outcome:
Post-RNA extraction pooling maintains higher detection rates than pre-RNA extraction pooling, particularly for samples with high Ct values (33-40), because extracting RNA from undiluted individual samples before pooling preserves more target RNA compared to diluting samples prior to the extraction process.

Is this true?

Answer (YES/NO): NO